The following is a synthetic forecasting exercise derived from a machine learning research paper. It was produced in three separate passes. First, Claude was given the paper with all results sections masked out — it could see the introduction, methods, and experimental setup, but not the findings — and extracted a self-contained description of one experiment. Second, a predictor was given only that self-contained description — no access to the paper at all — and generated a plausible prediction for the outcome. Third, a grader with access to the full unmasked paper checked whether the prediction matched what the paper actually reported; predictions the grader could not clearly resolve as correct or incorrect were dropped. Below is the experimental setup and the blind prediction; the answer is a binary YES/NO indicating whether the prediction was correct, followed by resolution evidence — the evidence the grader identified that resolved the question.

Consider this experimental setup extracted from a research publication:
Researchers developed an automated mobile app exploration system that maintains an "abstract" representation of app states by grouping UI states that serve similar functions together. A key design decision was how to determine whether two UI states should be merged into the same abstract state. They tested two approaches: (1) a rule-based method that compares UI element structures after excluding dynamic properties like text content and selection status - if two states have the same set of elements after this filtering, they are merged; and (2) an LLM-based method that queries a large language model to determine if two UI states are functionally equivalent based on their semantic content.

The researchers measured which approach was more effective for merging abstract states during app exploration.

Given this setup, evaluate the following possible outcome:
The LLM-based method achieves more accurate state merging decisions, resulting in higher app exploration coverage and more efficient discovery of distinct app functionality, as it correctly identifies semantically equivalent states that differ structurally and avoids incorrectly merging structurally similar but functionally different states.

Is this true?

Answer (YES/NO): NO